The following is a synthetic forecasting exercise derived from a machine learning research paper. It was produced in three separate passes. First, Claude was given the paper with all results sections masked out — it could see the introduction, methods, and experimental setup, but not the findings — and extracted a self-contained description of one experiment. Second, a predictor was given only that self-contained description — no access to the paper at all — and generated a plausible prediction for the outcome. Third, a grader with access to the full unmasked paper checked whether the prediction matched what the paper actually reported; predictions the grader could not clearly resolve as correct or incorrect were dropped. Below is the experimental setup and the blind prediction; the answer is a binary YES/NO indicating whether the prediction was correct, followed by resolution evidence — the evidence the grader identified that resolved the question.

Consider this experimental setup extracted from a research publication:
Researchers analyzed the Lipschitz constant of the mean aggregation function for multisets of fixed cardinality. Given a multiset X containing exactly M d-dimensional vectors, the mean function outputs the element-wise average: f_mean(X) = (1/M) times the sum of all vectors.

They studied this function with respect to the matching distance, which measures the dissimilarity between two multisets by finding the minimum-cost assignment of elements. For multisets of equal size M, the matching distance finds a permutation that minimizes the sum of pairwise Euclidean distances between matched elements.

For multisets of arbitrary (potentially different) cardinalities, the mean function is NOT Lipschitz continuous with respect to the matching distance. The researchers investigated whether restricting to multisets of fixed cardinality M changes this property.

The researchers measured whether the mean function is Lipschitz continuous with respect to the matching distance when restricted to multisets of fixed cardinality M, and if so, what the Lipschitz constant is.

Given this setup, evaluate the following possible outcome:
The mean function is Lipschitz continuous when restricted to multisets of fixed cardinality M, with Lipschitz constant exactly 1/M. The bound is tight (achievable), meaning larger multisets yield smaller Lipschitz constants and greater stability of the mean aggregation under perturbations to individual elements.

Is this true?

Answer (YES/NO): YES